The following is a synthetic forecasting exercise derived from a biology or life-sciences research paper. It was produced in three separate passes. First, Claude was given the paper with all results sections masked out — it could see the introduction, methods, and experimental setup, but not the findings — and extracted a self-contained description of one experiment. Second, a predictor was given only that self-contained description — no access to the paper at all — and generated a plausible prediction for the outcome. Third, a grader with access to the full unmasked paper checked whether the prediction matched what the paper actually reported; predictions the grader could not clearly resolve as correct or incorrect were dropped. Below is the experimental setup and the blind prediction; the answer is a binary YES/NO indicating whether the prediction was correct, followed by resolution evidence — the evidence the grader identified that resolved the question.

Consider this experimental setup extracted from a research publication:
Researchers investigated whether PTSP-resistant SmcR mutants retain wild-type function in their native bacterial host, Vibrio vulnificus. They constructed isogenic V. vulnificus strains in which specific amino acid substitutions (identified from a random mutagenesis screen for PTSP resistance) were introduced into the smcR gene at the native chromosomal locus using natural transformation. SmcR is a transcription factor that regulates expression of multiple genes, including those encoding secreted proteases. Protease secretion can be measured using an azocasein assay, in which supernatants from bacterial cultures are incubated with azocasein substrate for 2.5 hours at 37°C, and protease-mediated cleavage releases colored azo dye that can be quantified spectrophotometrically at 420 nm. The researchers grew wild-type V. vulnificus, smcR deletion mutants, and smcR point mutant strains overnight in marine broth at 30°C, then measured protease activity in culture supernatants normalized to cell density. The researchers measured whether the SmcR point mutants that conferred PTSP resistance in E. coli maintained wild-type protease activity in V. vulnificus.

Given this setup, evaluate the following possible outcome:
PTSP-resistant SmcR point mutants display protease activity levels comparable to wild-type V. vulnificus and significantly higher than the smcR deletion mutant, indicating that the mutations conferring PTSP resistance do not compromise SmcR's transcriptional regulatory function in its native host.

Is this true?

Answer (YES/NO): YES